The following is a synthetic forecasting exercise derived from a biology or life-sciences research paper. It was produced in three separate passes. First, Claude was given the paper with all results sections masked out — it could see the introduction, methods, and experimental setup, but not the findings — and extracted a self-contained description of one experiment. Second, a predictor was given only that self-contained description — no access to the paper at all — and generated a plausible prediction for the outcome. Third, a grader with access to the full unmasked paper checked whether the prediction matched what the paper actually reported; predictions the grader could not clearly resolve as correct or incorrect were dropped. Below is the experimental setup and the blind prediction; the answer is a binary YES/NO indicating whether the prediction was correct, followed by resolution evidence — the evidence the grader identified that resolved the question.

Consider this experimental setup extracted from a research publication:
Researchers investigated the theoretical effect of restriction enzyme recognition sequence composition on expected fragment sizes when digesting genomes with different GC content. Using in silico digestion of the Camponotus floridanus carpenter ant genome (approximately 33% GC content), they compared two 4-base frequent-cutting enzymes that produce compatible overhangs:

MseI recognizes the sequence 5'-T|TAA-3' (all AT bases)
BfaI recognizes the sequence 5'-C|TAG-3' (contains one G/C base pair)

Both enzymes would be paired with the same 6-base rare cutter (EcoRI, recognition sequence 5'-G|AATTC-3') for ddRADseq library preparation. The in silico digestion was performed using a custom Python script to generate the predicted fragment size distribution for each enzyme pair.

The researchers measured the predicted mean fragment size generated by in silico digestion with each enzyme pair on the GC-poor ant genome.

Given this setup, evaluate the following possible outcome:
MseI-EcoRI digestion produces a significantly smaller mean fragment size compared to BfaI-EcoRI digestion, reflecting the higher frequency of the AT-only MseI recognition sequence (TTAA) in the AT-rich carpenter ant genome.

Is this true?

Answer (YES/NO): YES